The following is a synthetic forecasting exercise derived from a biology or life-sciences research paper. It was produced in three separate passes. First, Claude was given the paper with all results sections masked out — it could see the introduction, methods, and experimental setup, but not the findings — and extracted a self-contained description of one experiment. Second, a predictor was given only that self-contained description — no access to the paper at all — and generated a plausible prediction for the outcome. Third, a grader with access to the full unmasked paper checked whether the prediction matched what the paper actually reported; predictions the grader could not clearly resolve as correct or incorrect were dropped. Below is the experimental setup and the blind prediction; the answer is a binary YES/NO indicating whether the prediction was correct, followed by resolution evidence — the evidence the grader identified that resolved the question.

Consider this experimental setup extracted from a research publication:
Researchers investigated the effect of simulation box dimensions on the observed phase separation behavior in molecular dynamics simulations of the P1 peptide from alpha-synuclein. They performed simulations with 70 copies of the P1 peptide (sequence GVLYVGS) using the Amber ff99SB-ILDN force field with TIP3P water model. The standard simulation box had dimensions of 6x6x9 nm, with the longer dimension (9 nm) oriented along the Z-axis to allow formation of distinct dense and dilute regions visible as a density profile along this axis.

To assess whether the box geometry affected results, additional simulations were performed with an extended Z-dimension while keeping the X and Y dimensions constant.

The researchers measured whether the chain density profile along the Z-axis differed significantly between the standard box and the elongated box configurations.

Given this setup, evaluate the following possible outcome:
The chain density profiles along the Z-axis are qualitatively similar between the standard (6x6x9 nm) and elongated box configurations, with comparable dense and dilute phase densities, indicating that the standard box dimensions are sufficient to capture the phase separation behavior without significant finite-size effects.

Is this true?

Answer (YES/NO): YES